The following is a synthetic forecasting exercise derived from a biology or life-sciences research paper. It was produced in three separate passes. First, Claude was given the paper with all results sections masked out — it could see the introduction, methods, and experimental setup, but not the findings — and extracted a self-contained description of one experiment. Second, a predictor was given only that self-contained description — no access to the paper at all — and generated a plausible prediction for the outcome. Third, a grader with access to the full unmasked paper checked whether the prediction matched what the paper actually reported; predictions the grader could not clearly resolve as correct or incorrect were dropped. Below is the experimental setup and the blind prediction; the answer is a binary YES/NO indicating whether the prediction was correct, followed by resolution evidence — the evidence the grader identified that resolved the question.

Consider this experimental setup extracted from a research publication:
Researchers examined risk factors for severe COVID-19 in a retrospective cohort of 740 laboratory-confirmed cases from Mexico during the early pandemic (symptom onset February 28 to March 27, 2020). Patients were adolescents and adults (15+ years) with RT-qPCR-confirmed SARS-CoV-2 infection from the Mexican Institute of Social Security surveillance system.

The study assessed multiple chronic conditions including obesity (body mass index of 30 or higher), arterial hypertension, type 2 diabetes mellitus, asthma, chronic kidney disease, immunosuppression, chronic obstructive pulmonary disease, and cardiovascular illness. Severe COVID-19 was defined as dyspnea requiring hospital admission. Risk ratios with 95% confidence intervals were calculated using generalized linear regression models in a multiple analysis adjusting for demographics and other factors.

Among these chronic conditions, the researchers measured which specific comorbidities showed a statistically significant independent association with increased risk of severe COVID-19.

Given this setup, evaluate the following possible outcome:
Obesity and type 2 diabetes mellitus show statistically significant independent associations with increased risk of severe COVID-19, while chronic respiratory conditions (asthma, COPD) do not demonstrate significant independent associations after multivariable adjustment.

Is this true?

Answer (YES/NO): NO